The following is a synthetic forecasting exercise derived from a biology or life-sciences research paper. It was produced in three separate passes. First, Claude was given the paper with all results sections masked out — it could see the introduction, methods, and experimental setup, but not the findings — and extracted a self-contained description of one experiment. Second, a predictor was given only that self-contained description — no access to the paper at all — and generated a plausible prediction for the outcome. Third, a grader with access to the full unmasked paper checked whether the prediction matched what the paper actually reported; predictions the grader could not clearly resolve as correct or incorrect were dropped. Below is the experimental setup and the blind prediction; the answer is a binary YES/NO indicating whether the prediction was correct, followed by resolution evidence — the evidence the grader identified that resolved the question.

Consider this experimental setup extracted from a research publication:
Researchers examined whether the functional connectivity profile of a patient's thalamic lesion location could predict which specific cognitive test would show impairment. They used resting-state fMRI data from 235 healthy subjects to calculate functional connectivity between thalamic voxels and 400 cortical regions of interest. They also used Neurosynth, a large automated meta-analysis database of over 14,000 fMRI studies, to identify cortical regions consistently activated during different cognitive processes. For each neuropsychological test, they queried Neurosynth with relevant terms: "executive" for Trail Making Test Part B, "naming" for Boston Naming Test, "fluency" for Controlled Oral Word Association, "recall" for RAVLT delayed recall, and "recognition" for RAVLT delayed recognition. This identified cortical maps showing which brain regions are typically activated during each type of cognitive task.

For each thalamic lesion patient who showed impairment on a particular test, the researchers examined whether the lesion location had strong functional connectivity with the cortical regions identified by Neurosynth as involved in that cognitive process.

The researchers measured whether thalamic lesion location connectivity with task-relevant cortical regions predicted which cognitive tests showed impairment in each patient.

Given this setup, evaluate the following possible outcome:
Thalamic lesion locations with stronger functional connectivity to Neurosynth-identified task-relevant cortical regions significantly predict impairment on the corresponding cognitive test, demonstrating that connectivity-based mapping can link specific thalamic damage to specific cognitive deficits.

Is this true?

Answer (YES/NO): NO